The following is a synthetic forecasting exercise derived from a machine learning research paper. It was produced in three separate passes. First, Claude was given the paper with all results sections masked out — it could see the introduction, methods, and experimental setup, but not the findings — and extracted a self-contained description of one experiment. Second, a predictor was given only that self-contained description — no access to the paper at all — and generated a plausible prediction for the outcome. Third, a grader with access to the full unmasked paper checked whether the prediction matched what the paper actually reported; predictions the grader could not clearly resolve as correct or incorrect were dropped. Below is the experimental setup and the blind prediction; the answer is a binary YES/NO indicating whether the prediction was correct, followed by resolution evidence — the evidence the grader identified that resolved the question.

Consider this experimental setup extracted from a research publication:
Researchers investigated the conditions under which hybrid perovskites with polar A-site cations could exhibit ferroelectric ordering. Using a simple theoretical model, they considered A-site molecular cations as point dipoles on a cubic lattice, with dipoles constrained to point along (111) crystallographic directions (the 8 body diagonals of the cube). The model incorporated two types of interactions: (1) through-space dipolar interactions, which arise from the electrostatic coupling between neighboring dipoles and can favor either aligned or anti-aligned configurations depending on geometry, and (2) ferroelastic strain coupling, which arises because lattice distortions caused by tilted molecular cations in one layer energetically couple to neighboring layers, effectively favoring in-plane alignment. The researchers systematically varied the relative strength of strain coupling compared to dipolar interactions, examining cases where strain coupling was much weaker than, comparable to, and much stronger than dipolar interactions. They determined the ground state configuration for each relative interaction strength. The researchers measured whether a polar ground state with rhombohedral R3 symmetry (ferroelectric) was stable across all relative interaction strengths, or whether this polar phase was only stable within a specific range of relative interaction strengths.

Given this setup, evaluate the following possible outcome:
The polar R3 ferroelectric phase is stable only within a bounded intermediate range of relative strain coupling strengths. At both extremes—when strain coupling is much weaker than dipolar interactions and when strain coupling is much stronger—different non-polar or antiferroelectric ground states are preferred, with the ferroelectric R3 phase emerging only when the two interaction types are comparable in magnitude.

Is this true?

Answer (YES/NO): NO